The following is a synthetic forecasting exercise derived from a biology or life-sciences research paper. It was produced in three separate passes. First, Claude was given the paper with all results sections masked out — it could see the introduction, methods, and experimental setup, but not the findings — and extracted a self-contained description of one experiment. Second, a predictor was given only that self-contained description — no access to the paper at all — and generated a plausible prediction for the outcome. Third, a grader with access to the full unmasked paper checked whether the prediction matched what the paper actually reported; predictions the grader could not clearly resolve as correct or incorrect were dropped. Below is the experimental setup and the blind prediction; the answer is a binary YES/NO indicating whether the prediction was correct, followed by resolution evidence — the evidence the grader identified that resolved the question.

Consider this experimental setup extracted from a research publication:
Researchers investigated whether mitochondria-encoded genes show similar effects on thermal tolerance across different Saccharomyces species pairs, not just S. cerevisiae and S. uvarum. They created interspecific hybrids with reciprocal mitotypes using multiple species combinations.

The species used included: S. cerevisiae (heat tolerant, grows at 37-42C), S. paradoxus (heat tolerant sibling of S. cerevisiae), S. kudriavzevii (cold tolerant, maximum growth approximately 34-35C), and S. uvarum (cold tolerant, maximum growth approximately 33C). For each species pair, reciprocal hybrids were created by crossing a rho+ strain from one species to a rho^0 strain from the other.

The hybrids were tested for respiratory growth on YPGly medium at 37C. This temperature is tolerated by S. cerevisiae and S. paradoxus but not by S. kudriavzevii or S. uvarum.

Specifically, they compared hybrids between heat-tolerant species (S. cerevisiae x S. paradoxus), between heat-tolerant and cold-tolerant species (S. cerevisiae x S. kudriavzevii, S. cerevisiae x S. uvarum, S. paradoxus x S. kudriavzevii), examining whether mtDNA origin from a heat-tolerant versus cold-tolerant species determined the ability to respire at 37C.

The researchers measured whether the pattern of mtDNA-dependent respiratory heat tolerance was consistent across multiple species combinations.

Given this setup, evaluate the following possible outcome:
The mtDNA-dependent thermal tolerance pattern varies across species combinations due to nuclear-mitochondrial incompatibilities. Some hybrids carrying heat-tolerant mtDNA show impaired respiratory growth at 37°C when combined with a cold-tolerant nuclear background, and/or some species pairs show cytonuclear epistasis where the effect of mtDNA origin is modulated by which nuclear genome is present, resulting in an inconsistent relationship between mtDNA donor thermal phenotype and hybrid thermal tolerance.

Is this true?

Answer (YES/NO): YES